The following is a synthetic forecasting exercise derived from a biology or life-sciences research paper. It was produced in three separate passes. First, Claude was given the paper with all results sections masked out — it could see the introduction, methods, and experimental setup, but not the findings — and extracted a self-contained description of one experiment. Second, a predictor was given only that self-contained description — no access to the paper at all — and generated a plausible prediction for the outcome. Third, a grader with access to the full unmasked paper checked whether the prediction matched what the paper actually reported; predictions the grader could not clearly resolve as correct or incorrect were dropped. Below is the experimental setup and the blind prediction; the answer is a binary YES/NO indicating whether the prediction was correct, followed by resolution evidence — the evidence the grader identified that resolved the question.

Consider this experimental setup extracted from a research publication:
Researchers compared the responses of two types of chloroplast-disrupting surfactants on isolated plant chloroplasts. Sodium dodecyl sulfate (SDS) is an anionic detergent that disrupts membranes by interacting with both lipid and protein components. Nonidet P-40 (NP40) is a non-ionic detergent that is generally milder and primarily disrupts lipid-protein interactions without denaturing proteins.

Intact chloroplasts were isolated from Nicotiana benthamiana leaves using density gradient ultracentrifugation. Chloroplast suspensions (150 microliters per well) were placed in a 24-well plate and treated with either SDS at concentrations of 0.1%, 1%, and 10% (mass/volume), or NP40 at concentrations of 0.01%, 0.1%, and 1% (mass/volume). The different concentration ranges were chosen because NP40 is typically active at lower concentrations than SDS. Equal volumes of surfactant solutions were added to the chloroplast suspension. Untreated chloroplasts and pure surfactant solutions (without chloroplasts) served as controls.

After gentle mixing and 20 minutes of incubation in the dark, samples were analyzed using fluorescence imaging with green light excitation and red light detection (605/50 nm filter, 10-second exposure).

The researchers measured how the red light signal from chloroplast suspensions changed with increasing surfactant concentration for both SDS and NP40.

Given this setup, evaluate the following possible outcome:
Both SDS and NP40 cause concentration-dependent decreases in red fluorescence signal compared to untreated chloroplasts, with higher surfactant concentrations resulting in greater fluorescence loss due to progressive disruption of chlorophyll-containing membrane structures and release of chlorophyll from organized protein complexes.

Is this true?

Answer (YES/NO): NO